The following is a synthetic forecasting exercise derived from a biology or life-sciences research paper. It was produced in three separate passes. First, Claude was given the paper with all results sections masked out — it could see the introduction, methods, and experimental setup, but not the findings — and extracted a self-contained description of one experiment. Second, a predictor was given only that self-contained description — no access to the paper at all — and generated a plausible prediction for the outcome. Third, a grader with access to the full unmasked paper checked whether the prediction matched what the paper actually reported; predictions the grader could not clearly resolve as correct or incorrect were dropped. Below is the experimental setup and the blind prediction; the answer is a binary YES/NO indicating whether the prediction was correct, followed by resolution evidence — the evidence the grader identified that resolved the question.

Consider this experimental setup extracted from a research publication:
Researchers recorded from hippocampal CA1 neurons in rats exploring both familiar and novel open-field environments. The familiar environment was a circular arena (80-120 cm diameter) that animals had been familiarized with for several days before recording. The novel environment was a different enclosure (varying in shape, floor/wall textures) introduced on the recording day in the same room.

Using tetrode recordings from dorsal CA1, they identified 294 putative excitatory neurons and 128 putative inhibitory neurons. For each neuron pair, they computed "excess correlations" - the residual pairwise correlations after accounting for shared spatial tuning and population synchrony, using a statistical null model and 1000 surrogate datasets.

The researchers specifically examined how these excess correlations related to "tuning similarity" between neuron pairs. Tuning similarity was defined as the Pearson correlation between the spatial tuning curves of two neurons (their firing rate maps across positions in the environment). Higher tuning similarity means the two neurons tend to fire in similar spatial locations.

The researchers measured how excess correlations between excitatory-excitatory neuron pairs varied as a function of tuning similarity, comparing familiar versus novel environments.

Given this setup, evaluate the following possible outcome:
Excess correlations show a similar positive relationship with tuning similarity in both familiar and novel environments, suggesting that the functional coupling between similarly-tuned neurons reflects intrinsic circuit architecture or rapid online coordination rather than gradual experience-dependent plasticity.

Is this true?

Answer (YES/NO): NO